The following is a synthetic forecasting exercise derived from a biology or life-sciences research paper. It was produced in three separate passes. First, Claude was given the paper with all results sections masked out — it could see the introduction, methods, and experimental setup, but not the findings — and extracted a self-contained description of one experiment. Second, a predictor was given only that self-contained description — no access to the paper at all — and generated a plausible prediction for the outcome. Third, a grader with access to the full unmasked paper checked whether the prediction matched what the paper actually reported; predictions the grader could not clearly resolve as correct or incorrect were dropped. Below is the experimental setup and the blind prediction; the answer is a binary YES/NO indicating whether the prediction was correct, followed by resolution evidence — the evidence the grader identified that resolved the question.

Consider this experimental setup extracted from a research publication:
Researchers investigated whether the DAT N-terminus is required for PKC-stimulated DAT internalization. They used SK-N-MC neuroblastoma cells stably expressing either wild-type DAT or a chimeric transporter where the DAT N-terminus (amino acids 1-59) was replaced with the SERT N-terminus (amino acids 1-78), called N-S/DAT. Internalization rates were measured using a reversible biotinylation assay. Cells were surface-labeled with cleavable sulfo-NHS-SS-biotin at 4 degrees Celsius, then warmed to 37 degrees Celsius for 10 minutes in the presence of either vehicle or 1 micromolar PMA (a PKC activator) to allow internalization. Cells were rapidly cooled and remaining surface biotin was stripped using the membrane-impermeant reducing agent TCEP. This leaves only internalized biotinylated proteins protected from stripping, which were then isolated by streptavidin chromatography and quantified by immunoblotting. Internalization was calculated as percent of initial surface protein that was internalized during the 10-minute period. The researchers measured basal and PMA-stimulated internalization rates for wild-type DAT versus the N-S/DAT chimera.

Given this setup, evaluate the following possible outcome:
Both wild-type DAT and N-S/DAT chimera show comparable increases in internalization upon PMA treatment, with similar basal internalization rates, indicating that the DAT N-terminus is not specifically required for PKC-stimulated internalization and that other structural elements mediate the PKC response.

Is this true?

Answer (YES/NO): NO